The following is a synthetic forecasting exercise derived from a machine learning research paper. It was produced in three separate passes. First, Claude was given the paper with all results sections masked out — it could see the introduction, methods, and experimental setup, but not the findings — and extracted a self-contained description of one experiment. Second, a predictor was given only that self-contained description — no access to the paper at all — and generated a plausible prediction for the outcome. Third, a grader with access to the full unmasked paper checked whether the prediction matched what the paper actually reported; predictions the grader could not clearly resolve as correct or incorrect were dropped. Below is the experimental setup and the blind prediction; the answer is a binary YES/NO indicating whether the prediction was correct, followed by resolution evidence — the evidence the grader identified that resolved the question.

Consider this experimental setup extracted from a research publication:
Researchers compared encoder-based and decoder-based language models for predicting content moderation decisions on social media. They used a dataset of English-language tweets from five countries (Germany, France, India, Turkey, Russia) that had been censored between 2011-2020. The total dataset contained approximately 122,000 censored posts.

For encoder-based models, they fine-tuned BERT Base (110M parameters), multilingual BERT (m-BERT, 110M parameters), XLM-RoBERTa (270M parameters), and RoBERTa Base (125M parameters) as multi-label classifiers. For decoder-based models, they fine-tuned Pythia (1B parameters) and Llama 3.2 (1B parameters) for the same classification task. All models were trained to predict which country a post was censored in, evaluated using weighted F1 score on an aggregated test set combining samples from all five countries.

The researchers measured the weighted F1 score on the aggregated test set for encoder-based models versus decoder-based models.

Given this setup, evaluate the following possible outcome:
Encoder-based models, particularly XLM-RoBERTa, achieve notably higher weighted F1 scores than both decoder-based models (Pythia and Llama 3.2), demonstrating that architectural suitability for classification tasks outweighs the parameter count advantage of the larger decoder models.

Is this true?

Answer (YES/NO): NO